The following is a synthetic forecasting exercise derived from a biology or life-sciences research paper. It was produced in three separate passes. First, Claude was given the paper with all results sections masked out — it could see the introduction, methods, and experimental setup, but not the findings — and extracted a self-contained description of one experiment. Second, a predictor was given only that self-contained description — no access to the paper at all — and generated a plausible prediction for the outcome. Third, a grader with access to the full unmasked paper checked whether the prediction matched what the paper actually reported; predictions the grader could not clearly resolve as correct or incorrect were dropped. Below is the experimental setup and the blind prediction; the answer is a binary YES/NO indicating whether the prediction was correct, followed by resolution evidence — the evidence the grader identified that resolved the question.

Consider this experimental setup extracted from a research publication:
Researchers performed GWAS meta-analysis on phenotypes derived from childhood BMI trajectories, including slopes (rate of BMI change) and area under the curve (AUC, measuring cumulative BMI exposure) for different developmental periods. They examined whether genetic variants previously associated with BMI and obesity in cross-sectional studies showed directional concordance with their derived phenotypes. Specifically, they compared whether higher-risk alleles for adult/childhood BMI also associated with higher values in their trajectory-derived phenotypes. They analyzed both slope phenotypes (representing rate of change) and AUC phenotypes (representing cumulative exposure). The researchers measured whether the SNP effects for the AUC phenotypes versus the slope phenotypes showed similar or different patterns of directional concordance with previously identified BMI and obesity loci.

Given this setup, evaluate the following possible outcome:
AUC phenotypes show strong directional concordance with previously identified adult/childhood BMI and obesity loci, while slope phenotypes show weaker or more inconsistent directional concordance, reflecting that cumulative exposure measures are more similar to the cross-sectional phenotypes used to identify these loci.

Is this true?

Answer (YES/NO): YES